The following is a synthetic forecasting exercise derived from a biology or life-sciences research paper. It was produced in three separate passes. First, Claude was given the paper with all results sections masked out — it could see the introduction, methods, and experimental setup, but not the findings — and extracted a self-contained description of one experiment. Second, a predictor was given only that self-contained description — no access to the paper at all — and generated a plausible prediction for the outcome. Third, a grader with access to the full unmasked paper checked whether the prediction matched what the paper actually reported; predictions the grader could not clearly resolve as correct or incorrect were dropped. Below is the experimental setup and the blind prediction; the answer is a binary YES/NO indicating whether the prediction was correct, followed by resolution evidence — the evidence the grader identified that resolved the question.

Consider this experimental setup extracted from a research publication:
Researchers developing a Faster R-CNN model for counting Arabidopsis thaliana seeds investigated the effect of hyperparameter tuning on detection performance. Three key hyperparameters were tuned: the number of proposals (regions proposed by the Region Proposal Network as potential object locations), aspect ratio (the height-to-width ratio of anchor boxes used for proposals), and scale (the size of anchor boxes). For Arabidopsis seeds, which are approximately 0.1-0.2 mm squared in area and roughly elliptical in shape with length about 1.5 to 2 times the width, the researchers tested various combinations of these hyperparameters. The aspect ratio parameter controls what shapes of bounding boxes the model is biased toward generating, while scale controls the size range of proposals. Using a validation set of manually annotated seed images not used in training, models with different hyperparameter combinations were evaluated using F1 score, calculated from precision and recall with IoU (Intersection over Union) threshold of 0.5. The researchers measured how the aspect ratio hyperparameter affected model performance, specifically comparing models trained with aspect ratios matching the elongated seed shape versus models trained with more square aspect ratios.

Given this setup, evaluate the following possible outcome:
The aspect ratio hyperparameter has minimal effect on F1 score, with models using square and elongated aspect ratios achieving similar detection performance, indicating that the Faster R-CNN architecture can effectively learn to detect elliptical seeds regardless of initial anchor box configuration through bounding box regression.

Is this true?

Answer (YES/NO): YES